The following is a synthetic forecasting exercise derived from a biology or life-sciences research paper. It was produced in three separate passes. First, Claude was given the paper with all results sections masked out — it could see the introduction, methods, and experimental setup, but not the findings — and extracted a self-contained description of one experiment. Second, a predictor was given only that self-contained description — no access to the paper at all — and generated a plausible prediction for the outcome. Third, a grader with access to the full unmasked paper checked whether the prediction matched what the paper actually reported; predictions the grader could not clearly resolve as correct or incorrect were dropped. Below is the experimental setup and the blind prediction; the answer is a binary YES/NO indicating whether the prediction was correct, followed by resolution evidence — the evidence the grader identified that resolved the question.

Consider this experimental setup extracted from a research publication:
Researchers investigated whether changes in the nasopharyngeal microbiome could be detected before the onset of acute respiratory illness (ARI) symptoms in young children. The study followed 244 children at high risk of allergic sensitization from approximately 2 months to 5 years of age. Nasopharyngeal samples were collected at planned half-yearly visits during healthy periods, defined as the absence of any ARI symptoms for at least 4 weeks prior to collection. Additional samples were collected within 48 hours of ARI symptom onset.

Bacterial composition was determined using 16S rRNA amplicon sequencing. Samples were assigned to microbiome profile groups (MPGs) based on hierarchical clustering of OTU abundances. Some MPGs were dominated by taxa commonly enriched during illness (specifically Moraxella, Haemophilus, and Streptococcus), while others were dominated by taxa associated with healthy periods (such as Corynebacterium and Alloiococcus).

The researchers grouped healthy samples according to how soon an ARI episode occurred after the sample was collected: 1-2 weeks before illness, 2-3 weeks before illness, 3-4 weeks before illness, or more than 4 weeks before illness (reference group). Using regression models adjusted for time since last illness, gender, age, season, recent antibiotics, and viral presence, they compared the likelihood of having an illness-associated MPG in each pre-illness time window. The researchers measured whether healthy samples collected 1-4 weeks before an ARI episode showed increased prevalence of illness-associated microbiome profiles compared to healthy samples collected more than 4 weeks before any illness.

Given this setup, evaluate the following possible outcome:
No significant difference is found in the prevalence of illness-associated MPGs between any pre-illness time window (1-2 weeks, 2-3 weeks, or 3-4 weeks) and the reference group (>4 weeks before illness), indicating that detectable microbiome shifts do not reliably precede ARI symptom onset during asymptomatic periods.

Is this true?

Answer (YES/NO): NO